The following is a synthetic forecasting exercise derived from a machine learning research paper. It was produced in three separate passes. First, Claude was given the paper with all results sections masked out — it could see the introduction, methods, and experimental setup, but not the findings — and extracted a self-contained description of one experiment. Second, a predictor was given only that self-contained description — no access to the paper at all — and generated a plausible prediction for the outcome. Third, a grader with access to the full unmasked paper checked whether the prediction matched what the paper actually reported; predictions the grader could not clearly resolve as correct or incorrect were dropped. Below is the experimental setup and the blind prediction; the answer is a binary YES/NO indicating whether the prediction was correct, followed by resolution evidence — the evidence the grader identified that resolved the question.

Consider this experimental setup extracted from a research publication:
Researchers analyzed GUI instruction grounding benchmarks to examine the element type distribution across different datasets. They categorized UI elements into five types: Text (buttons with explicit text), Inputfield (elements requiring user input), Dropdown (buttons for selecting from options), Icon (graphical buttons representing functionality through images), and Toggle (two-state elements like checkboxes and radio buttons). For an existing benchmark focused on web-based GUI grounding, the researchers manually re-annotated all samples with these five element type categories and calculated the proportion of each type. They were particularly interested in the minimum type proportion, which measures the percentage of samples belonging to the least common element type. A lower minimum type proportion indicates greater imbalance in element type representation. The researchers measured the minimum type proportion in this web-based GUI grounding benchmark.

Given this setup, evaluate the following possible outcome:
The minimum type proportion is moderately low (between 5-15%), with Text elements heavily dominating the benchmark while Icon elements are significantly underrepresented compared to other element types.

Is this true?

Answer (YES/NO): NO